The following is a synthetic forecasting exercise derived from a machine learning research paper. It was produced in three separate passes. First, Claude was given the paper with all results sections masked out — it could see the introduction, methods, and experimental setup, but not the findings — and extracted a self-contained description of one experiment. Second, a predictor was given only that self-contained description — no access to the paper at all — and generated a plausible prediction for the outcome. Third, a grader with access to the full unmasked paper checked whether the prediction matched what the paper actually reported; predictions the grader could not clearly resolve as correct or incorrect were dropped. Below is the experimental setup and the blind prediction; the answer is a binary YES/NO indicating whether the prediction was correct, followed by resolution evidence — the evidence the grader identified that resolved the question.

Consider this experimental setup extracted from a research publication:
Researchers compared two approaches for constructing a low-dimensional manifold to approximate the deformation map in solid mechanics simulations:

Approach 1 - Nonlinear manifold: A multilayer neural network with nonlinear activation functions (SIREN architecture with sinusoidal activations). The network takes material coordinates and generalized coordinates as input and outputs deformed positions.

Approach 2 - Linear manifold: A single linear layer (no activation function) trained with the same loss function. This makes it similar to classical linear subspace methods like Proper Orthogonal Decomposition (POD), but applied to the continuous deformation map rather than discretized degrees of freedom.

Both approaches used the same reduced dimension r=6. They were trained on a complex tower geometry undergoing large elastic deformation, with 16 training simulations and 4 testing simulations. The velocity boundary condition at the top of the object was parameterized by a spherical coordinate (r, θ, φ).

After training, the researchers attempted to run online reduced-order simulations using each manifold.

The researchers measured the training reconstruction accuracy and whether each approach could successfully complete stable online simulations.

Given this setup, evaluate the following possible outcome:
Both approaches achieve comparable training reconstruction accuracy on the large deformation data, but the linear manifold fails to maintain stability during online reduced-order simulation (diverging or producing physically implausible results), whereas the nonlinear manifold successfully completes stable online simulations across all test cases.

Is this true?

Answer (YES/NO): NO